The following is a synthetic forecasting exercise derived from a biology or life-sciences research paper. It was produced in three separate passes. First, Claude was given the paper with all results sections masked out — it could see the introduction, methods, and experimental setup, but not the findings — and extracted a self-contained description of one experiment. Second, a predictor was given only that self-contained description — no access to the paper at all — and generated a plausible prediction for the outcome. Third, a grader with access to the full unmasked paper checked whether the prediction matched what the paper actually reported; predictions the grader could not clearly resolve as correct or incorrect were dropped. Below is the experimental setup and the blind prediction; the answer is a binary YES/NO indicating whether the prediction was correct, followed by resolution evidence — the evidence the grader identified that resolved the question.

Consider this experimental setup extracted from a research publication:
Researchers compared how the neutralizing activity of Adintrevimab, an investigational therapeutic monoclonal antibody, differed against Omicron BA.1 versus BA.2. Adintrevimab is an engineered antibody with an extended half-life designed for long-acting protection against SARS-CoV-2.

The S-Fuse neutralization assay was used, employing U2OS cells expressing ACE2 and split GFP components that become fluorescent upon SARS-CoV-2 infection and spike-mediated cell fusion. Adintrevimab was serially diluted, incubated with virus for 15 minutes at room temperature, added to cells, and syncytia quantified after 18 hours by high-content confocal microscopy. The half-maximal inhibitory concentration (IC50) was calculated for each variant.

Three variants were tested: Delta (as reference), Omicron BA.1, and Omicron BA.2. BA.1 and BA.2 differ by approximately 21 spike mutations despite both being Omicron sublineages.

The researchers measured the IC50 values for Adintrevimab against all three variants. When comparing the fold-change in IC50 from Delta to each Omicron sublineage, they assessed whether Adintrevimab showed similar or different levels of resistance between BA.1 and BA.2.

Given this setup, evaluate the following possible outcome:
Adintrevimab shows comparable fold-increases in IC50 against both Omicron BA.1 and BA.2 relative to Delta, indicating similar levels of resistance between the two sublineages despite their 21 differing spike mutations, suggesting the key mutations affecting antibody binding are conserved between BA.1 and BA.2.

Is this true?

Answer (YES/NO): NO